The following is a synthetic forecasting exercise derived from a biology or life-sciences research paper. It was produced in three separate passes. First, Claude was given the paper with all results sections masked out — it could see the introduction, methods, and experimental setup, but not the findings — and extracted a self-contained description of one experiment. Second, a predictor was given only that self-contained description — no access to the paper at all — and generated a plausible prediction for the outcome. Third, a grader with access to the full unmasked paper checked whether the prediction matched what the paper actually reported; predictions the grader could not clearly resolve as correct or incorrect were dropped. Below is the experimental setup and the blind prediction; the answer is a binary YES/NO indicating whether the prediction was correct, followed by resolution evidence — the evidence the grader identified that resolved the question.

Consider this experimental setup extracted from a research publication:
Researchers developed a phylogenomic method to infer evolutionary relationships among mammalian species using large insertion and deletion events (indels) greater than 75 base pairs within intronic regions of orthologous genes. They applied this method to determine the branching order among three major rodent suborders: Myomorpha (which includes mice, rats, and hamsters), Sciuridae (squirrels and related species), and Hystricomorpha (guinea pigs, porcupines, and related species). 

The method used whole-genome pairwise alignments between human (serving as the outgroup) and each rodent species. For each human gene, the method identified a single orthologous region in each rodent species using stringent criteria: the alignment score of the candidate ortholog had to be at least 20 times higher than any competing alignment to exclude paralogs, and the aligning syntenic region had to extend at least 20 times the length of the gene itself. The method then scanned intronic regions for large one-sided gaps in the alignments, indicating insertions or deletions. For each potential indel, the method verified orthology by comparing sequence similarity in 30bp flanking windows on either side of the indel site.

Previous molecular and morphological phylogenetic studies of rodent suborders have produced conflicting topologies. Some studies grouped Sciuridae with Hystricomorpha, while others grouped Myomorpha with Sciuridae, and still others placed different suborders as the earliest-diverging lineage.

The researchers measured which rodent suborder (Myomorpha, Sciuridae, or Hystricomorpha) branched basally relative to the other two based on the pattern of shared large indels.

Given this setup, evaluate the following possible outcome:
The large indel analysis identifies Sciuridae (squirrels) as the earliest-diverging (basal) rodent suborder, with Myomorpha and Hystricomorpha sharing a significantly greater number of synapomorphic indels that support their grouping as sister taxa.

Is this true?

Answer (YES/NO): NO